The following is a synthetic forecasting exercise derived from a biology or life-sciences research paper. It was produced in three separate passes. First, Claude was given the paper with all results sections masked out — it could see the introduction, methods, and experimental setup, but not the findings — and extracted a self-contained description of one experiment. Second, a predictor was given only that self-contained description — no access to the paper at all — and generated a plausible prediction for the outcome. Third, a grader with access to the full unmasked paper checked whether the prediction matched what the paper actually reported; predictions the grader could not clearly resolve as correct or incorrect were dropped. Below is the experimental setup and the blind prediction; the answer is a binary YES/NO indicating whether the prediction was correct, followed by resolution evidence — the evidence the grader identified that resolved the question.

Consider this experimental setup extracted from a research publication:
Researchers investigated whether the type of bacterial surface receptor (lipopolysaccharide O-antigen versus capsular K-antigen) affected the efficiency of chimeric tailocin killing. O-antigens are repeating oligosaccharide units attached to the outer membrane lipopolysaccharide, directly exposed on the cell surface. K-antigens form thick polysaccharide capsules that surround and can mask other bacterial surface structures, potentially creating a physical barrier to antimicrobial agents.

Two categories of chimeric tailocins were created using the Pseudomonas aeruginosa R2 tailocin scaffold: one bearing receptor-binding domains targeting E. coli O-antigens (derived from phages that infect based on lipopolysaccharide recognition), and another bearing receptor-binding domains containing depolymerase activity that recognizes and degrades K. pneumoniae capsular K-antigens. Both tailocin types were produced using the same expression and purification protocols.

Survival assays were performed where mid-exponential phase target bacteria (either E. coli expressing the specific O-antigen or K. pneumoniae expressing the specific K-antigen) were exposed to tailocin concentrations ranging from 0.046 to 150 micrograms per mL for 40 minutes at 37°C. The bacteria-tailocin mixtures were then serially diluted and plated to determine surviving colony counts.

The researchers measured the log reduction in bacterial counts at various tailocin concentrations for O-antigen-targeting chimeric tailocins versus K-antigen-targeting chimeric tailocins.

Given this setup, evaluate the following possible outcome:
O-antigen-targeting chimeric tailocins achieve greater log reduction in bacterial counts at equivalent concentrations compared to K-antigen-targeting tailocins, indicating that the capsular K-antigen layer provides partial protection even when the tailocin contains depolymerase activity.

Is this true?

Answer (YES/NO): YES